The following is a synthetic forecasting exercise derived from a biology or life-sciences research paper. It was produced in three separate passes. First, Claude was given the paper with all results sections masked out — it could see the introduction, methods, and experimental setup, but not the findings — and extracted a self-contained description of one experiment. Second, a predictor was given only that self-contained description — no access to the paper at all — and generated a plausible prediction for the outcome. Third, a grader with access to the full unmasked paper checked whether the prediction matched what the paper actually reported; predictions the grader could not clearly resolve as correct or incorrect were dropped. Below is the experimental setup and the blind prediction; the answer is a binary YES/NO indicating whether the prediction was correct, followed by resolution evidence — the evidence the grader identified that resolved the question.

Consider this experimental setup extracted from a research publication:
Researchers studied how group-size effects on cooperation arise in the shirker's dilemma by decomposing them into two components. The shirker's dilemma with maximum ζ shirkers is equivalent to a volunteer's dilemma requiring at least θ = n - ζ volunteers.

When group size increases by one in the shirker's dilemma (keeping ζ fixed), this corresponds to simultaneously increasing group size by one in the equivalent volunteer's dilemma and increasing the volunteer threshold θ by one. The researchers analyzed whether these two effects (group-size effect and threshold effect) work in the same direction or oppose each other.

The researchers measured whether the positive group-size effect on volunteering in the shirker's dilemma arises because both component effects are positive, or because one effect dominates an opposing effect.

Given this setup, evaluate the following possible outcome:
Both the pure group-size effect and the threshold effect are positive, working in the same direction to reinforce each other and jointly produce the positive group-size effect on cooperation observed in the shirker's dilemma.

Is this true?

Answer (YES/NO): NO